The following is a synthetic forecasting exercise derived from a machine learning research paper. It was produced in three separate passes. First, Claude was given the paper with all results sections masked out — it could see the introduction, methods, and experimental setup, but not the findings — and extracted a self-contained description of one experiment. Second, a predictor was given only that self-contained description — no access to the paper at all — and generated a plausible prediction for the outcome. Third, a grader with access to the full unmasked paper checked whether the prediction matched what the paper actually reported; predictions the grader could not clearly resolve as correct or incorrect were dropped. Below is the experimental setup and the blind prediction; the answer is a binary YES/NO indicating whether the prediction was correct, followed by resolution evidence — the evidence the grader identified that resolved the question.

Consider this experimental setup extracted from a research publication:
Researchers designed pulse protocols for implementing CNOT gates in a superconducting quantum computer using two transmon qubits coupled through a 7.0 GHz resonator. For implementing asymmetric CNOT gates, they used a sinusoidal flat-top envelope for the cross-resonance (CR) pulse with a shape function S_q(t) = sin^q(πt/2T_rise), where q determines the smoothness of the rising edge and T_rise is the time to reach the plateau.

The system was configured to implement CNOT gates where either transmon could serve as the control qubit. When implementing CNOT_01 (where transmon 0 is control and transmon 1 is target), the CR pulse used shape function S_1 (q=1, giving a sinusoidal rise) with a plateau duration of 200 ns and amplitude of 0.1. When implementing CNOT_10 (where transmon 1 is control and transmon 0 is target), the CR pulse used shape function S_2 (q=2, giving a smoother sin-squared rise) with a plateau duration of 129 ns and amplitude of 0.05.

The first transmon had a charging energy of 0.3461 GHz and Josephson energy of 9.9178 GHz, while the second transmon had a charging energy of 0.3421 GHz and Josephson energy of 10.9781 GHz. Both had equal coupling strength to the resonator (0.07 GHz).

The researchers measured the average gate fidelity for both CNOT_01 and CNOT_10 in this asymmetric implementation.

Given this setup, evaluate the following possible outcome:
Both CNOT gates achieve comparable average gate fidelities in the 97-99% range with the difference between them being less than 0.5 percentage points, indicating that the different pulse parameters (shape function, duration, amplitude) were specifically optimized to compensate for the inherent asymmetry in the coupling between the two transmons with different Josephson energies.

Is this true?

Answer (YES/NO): NO